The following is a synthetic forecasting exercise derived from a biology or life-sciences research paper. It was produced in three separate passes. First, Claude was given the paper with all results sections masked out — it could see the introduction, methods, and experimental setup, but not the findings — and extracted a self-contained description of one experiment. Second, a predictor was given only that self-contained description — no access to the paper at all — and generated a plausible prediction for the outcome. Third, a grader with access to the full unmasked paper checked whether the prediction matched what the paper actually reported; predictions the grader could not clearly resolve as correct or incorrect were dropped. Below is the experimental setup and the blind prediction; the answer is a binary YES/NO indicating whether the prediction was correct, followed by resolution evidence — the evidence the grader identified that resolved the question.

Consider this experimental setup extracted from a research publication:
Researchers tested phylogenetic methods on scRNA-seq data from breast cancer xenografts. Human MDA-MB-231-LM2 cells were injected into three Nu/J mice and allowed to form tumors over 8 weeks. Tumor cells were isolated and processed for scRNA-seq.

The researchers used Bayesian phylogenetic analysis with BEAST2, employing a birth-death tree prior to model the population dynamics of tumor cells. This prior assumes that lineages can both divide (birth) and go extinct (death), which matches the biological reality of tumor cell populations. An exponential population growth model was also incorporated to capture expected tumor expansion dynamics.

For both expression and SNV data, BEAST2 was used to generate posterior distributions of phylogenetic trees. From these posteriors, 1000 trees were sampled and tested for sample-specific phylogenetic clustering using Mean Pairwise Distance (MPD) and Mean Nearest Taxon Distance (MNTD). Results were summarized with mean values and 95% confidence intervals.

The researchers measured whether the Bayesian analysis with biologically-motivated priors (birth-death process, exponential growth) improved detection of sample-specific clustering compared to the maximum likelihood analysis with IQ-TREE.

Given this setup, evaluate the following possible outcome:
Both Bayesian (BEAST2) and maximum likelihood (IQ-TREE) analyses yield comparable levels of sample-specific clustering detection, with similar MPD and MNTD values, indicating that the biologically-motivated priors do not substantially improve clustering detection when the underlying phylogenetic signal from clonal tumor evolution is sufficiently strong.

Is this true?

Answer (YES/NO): NO